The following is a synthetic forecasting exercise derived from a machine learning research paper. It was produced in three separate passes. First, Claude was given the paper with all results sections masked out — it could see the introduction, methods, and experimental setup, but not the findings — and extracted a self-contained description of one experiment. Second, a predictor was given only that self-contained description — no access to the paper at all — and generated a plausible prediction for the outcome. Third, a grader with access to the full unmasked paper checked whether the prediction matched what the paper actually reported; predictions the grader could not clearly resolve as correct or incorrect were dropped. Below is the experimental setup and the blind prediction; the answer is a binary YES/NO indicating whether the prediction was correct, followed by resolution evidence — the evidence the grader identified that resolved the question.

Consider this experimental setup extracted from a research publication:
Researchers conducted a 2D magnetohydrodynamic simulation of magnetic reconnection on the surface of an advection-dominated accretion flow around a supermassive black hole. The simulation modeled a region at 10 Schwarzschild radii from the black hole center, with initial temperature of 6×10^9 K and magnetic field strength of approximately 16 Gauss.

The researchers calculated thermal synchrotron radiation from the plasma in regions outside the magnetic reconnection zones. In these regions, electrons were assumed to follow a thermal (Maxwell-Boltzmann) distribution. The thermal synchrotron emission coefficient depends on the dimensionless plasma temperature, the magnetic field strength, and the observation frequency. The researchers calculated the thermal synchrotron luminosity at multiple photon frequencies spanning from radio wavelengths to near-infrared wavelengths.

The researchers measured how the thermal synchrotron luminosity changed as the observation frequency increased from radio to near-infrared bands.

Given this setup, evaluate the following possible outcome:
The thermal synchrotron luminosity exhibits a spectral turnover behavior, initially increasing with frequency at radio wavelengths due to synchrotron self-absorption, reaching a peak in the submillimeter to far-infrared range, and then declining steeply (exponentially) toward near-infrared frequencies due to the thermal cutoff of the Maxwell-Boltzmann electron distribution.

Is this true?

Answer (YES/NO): NO